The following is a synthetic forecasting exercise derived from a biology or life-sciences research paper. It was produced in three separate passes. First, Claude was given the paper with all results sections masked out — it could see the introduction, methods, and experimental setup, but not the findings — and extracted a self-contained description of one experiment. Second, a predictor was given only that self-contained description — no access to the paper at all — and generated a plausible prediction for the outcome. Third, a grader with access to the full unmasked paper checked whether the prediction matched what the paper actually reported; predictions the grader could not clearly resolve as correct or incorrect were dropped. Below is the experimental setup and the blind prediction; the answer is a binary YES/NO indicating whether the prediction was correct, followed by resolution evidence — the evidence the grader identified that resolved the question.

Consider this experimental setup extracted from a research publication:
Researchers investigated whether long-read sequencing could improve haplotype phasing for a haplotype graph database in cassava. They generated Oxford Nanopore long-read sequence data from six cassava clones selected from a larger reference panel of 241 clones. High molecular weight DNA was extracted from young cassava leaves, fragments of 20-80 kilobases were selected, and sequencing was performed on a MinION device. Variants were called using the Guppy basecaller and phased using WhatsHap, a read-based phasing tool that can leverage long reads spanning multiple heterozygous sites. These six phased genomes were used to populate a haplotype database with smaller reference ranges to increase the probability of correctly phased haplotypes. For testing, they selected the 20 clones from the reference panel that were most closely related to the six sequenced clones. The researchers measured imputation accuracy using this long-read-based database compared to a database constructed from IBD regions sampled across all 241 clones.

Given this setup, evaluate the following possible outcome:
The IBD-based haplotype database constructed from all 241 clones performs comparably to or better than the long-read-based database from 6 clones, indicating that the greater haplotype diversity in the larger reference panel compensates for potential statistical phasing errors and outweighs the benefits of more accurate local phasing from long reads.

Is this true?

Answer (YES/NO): YES